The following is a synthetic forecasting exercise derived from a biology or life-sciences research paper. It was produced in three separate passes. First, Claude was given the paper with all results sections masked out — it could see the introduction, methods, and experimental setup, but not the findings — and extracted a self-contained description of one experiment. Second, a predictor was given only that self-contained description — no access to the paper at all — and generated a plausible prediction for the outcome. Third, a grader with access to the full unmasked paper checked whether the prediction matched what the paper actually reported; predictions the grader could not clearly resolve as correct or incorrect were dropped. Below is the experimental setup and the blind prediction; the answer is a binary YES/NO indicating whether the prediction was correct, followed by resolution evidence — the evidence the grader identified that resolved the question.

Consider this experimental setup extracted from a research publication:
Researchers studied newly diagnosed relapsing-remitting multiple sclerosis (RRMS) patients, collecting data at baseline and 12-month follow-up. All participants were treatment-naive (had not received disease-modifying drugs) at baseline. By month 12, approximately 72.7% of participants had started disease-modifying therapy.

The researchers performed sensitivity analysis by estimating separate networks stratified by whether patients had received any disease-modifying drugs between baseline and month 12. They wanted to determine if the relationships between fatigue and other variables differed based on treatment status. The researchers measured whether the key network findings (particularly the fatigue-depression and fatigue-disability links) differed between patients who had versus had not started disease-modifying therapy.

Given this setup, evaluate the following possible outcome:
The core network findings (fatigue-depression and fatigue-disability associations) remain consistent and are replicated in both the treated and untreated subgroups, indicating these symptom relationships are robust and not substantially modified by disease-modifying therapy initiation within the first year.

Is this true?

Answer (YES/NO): YES